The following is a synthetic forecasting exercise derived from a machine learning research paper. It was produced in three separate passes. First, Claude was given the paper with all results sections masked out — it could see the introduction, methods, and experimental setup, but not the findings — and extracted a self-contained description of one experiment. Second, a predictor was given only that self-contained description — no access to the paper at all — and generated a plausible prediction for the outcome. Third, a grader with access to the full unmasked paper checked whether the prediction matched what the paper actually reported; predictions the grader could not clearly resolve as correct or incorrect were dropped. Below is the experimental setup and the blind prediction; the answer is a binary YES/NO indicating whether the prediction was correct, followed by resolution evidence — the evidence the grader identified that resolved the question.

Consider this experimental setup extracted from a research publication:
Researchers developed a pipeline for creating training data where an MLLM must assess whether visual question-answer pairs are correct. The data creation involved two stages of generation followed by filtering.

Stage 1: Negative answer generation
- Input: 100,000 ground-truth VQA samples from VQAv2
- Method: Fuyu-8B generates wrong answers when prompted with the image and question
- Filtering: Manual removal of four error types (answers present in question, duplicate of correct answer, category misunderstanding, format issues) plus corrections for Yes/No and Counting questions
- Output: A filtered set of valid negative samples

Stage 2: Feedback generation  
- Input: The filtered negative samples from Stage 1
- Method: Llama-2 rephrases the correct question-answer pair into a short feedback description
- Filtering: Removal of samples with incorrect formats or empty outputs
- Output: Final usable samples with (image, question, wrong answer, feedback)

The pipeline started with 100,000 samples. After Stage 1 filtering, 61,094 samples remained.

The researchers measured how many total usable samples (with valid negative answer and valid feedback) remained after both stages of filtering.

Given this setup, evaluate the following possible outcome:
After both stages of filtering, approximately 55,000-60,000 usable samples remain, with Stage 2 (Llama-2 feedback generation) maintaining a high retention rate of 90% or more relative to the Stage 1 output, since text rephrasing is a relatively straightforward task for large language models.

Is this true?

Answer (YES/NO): NO